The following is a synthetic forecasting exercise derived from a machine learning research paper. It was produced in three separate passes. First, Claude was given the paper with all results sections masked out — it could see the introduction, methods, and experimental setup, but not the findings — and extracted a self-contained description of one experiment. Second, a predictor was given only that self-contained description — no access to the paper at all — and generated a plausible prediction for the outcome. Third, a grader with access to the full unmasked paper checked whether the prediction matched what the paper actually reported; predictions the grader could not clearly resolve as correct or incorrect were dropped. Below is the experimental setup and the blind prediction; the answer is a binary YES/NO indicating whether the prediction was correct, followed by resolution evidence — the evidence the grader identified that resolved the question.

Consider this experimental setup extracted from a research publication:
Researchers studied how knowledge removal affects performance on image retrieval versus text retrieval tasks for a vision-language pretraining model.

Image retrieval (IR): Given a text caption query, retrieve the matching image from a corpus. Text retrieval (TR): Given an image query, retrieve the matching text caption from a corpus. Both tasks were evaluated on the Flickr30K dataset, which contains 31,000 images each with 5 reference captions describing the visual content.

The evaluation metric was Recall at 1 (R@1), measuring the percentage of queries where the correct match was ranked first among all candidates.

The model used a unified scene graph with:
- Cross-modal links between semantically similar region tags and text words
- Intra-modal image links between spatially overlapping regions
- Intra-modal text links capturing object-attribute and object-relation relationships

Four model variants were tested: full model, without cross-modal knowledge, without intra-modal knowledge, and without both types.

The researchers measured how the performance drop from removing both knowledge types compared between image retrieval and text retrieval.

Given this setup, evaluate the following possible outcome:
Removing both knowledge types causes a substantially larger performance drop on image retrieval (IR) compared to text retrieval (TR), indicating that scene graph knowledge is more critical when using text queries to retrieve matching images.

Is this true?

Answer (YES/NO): YES